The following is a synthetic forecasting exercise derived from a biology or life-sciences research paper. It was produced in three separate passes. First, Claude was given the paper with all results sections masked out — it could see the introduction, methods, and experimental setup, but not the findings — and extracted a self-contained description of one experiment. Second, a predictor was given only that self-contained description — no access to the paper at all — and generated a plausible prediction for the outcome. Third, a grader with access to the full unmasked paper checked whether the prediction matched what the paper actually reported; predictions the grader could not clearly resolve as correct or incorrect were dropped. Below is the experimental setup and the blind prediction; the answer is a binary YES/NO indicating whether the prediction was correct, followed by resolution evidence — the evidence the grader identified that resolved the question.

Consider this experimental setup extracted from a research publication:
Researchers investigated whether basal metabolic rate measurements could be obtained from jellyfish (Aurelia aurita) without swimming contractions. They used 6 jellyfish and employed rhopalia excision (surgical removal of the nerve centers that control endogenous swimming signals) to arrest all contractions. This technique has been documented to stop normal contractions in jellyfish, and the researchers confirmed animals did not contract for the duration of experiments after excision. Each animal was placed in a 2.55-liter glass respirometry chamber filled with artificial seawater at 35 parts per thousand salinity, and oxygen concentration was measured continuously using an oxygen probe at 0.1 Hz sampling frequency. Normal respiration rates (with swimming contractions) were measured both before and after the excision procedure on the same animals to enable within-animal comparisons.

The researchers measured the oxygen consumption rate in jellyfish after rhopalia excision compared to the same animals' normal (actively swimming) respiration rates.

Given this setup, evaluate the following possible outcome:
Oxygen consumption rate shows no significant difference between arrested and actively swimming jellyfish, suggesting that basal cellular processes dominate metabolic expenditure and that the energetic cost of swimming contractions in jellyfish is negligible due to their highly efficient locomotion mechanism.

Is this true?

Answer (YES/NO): NO